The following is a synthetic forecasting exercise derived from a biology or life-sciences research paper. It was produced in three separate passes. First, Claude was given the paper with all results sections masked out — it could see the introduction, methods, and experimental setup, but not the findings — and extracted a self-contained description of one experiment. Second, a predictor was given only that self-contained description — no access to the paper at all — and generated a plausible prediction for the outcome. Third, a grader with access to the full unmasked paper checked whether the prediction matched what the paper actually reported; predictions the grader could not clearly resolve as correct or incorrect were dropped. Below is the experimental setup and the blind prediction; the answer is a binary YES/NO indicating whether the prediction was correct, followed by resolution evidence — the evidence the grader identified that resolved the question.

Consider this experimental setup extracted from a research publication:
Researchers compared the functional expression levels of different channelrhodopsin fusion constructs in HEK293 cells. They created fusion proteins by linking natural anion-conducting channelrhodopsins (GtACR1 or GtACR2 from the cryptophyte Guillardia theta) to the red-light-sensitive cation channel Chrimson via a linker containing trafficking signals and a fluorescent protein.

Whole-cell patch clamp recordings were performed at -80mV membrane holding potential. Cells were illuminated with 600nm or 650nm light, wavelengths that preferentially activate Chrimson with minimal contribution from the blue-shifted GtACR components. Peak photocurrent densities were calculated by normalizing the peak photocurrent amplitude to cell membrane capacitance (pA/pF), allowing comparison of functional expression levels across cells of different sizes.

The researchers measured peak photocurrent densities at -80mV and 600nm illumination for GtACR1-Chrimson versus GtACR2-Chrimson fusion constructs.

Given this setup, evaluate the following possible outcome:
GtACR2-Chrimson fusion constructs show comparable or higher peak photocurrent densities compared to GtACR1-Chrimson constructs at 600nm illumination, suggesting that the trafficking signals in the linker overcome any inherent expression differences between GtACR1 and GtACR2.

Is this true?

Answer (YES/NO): YES